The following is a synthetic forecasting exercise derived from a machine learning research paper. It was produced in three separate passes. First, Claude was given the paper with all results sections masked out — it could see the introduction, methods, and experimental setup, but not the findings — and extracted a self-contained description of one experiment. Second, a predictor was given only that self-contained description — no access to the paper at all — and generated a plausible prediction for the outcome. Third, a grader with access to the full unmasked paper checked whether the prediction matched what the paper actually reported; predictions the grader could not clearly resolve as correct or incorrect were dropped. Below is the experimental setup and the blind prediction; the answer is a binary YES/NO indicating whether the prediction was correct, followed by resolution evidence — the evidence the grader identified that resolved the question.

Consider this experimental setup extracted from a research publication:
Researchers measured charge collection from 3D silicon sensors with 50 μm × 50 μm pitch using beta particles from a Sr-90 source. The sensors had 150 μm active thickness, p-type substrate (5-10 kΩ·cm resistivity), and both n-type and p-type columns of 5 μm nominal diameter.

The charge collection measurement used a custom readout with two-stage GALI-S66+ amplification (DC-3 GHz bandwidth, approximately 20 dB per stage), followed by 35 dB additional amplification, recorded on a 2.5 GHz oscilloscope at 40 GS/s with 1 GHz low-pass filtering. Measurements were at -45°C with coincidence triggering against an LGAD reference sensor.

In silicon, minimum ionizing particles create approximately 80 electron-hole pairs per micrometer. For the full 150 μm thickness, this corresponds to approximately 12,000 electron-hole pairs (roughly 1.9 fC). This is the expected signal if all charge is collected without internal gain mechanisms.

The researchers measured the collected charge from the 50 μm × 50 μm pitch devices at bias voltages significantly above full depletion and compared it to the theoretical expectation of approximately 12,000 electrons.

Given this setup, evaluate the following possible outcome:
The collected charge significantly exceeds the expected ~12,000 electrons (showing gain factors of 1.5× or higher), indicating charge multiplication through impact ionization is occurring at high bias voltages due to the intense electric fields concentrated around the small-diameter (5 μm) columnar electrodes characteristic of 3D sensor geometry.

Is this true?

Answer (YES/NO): NO